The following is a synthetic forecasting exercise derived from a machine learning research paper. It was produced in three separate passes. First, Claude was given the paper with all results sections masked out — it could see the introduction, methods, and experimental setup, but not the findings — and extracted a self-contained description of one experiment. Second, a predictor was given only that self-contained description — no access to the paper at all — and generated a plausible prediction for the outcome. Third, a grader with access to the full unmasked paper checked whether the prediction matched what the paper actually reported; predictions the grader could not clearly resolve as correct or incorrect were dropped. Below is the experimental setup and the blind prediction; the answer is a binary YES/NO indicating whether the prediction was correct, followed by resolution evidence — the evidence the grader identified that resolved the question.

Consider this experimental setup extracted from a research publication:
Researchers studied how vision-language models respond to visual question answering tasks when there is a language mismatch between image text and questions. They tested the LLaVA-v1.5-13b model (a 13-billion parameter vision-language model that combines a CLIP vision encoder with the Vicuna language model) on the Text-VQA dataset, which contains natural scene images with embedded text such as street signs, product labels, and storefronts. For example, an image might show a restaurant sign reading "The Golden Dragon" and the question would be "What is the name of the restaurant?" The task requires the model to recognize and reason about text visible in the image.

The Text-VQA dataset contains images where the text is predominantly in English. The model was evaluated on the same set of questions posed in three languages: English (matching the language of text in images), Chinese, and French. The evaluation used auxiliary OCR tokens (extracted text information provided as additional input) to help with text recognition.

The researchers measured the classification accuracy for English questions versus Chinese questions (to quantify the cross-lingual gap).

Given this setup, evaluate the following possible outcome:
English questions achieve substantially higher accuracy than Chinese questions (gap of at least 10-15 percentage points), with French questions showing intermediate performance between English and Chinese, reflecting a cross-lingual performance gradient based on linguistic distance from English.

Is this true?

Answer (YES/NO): YES